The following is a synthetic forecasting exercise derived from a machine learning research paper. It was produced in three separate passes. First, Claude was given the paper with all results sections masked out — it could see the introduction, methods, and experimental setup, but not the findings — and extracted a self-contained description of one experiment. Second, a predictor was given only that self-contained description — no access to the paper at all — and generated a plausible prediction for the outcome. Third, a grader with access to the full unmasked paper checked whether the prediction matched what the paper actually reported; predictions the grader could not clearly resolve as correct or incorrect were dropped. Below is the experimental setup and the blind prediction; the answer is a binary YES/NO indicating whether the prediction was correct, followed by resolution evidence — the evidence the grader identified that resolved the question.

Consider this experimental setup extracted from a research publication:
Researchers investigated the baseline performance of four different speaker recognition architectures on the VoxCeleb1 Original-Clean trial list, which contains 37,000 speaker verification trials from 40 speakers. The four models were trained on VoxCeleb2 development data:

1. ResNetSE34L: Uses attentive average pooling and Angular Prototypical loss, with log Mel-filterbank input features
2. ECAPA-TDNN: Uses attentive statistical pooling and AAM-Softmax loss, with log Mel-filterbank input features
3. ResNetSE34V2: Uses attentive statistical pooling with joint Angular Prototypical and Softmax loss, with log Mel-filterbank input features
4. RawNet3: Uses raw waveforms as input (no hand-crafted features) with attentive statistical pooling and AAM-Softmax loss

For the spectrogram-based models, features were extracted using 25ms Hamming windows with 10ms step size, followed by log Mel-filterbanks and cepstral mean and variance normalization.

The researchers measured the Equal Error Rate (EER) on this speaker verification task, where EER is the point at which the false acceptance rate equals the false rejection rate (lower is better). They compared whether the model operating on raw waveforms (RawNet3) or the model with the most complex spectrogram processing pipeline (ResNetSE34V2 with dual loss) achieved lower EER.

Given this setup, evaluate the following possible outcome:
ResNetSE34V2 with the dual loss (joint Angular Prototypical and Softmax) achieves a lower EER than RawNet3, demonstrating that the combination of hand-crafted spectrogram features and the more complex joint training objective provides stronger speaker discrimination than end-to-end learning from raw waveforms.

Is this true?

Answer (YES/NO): YES